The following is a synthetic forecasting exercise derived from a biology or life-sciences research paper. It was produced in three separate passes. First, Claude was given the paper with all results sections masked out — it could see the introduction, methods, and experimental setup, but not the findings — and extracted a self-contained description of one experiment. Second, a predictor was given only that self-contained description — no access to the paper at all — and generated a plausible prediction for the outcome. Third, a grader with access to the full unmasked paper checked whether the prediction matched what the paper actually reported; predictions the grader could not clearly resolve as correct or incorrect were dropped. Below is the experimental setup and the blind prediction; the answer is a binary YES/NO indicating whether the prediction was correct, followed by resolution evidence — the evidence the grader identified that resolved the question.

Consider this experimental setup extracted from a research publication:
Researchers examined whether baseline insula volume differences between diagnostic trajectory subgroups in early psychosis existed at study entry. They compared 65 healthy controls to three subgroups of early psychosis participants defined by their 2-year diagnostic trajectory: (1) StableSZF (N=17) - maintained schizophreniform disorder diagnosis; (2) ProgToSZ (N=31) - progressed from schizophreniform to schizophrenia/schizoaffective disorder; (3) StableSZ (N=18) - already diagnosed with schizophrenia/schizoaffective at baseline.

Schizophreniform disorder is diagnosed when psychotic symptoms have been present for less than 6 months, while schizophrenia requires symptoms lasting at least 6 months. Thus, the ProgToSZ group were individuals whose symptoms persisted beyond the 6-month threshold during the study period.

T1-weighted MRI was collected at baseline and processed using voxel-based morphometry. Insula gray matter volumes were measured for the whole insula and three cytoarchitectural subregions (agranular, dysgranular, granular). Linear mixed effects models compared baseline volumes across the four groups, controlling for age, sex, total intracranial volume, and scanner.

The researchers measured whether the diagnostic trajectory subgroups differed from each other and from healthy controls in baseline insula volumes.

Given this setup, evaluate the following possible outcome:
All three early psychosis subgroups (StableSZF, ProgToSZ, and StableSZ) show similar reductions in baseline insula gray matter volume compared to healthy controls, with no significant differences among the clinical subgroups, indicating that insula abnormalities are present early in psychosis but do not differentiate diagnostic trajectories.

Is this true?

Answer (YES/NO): NO